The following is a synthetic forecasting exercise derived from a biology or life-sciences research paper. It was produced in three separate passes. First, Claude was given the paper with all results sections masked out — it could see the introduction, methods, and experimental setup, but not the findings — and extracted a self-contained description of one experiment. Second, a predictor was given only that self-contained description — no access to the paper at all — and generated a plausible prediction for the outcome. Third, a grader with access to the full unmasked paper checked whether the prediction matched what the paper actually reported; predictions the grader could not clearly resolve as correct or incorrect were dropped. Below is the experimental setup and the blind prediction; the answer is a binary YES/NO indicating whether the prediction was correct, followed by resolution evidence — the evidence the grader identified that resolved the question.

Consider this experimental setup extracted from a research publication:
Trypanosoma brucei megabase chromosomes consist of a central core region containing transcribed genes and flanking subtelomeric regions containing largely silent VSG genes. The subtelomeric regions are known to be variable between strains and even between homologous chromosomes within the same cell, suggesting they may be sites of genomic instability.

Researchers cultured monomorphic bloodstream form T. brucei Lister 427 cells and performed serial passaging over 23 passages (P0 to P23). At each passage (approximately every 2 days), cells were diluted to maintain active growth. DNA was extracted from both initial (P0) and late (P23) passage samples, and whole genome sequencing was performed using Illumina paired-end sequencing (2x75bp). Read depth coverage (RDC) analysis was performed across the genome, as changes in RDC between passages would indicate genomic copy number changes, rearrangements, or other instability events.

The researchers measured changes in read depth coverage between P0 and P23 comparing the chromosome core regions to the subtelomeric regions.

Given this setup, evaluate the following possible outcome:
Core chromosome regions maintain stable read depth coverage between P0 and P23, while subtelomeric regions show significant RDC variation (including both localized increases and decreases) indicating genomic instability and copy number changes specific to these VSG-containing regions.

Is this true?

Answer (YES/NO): NO